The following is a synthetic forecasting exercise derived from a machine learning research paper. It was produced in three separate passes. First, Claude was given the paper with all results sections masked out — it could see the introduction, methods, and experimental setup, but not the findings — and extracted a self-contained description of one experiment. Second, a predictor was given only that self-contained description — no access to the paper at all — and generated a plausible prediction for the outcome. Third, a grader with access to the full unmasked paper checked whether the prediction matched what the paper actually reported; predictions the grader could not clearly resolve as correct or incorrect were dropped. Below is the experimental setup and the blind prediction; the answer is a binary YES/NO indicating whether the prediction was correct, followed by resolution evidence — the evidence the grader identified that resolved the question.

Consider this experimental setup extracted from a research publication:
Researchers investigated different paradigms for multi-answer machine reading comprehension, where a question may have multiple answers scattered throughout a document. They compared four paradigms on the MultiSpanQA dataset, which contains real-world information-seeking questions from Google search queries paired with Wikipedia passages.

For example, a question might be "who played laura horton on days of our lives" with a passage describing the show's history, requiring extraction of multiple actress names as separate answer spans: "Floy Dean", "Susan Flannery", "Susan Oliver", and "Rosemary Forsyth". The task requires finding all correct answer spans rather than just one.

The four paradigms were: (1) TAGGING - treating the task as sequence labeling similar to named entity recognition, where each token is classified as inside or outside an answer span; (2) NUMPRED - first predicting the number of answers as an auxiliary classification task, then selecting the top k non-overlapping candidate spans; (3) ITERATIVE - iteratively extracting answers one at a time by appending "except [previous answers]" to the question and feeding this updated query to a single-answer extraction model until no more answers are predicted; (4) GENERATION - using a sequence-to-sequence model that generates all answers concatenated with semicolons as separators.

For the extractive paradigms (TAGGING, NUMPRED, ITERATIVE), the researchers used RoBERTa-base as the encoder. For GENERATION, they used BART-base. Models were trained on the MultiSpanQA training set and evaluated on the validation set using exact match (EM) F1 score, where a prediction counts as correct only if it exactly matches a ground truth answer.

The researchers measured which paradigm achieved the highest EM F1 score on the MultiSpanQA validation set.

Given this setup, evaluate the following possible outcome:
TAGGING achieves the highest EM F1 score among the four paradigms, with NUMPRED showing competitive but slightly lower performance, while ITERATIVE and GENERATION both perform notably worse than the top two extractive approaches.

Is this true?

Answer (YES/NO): NO